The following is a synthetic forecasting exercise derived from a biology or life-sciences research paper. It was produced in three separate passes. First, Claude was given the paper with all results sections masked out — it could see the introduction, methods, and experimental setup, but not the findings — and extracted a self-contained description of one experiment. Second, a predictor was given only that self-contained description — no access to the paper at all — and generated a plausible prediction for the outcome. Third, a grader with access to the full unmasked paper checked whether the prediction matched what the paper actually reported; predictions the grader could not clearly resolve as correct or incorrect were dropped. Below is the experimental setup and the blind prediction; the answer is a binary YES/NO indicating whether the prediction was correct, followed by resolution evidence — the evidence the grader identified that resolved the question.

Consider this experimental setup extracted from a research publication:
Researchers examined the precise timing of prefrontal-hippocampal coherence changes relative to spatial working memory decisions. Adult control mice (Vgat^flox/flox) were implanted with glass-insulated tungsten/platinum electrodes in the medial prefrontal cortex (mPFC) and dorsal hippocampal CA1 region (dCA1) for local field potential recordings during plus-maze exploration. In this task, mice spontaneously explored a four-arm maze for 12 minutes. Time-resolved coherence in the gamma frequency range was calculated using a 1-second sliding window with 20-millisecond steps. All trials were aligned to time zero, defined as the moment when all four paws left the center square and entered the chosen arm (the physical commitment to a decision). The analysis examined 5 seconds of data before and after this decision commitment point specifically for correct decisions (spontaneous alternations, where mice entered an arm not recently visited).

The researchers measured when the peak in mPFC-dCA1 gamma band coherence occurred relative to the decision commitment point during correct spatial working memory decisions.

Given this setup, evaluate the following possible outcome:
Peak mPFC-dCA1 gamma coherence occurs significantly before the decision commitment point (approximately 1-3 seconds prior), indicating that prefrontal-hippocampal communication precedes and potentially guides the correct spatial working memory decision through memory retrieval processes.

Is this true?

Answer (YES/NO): NO